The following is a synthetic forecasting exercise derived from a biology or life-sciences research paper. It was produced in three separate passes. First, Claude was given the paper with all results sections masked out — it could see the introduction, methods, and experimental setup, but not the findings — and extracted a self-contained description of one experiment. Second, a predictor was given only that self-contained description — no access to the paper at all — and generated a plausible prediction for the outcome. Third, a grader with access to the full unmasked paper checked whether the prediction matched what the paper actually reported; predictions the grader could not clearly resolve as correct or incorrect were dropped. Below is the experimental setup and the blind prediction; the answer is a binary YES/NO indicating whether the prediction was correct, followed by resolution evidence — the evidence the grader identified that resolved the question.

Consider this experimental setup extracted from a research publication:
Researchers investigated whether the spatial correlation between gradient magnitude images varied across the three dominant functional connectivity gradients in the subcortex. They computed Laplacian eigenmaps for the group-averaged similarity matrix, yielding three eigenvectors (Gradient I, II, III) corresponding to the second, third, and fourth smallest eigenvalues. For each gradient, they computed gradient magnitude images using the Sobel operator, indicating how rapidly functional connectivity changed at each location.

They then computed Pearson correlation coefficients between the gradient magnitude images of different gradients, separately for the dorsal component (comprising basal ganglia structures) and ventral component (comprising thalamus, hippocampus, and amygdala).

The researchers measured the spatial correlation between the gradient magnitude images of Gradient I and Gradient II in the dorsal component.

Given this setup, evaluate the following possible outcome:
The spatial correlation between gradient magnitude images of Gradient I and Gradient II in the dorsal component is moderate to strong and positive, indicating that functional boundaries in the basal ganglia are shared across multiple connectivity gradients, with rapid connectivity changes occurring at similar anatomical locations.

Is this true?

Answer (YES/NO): YES